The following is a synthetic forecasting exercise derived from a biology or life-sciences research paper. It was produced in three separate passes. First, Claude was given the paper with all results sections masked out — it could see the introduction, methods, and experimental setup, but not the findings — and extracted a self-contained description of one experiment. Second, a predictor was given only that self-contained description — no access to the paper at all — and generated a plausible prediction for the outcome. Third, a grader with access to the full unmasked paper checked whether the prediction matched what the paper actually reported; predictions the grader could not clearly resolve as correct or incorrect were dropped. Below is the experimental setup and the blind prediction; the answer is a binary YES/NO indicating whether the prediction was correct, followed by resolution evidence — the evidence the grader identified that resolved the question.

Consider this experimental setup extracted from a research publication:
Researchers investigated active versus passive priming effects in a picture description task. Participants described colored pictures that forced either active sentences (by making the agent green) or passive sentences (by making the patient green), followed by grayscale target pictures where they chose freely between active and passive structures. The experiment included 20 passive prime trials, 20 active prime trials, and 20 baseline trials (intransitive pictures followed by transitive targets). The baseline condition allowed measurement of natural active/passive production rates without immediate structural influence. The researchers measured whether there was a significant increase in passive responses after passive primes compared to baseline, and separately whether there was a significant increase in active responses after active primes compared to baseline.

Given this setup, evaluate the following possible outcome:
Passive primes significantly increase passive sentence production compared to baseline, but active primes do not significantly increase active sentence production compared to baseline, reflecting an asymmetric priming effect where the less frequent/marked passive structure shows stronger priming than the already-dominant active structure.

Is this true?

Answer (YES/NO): YES